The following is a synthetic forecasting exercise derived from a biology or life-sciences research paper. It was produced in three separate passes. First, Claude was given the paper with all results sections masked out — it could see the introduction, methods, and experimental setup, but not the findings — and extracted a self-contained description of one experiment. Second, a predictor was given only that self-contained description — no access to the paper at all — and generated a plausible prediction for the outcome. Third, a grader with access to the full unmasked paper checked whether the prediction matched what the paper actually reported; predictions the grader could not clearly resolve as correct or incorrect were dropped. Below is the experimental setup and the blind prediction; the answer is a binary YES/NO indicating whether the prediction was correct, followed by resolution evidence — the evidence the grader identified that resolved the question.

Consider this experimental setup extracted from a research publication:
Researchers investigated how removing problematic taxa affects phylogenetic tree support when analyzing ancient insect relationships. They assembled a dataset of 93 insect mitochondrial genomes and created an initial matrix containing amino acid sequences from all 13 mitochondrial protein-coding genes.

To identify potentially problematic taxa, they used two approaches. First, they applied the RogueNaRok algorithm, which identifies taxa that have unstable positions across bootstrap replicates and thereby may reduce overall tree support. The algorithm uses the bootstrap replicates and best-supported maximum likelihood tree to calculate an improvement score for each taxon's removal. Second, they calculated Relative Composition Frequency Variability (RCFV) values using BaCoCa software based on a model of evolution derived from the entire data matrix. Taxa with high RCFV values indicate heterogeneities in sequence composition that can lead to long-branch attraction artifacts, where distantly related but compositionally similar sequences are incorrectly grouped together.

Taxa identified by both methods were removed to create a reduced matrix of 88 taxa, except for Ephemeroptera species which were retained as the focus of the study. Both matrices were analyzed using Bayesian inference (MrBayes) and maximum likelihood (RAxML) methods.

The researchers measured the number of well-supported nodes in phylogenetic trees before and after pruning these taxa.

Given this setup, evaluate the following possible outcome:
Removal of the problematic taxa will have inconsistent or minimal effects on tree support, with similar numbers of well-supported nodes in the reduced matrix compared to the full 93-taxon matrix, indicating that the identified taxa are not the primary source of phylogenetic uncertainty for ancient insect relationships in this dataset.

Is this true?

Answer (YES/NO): NO